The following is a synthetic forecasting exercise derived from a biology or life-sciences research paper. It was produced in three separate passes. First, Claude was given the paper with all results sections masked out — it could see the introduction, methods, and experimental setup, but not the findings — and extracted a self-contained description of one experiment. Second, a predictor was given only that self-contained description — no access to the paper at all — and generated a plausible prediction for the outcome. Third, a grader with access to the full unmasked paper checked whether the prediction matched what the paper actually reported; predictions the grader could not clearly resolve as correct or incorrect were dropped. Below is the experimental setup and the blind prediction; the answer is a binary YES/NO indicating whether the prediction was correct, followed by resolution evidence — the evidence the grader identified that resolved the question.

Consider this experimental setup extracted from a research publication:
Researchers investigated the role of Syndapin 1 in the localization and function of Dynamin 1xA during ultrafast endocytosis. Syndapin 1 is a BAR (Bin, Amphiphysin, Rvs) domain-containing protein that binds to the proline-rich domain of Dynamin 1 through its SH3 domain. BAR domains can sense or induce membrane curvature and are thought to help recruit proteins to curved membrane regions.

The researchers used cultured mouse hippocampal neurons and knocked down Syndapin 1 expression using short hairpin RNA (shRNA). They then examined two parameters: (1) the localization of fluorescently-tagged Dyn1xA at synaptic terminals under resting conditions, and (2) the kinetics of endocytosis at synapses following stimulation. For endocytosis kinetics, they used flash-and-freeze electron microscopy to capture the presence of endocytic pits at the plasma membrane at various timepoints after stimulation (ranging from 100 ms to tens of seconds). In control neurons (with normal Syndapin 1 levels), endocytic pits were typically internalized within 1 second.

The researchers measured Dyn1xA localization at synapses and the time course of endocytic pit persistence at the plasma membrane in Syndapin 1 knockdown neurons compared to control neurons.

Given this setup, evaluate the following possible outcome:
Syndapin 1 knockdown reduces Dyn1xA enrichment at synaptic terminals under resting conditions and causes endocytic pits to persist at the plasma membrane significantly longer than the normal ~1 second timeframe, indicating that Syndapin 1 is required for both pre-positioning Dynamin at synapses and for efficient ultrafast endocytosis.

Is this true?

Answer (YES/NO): YES